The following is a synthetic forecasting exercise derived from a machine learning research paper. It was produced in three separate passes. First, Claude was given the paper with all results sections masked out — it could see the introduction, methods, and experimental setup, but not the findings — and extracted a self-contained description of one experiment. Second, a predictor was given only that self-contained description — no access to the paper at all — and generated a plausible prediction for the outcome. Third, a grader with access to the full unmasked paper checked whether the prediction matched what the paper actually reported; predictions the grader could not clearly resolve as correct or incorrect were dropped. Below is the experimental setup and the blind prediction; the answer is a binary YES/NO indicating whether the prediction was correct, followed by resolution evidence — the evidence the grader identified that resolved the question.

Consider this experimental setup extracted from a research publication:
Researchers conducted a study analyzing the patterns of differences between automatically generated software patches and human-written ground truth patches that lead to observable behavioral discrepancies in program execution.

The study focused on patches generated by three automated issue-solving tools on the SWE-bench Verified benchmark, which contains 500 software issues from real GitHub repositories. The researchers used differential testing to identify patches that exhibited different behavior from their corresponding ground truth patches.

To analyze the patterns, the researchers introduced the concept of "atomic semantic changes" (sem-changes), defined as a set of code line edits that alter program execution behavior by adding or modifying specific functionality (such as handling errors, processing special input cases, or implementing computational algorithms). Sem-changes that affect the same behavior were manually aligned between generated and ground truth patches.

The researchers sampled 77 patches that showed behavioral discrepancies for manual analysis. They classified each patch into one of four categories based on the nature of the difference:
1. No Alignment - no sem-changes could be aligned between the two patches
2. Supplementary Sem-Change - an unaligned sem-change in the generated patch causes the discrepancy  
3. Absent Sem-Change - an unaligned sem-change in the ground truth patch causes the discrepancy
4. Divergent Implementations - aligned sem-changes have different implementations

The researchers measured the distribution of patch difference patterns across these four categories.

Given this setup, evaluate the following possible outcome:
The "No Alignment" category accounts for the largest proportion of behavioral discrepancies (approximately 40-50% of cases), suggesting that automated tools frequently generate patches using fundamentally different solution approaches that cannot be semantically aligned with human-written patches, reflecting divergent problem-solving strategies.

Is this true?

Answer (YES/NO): NO